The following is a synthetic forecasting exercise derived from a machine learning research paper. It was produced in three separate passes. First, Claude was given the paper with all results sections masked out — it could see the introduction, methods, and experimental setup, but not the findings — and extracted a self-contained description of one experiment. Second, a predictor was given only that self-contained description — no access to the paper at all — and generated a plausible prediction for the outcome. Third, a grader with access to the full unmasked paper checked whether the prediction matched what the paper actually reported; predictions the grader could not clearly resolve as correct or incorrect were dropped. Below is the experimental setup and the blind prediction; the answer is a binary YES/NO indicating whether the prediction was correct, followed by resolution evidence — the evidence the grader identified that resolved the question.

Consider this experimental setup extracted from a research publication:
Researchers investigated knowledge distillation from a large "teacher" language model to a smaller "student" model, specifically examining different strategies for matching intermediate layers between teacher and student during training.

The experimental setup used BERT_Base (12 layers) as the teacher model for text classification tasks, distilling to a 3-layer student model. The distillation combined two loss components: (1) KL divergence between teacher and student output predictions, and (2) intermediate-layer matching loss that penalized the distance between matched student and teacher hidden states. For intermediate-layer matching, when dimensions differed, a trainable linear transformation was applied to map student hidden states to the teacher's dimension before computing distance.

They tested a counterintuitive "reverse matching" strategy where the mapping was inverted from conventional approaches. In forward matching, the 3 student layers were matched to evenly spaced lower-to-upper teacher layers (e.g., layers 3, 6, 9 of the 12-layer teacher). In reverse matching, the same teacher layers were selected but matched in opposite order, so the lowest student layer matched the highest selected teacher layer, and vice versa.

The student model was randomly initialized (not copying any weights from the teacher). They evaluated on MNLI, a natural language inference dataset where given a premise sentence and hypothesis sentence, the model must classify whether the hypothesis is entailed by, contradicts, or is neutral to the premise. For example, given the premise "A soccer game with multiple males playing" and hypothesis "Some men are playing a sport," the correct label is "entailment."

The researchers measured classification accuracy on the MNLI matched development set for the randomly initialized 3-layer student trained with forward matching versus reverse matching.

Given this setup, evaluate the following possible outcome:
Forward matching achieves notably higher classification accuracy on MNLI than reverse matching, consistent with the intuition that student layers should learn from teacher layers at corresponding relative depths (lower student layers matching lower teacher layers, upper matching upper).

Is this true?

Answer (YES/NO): NO